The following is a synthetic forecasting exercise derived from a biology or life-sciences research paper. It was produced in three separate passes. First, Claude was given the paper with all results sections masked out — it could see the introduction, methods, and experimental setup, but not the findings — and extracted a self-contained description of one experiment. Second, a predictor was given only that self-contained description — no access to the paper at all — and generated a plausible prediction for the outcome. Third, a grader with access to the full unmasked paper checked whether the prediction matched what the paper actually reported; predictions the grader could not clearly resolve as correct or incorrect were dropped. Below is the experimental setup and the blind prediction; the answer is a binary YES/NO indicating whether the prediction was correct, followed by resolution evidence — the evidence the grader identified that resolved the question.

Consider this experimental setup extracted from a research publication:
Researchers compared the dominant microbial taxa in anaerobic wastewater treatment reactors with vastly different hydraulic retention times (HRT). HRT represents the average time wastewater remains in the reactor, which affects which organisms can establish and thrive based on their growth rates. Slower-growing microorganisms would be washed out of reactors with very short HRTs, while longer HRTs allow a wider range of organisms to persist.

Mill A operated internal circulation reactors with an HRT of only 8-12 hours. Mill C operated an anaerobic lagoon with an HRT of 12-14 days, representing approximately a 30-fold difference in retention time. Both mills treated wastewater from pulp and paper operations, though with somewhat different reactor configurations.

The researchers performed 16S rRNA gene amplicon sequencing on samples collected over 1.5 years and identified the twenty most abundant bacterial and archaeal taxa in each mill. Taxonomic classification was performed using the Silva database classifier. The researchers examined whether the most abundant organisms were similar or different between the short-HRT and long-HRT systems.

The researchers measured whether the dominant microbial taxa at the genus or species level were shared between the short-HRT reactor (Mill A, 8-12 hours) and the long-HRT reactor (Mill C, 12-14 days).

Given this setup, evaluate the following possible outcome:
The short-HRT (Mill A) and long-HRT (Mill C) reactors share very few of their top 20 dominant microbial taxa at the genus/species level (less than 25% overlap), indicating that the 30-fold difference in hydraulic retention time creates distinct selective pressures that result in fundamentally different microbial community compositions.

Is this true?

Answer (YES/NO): NO